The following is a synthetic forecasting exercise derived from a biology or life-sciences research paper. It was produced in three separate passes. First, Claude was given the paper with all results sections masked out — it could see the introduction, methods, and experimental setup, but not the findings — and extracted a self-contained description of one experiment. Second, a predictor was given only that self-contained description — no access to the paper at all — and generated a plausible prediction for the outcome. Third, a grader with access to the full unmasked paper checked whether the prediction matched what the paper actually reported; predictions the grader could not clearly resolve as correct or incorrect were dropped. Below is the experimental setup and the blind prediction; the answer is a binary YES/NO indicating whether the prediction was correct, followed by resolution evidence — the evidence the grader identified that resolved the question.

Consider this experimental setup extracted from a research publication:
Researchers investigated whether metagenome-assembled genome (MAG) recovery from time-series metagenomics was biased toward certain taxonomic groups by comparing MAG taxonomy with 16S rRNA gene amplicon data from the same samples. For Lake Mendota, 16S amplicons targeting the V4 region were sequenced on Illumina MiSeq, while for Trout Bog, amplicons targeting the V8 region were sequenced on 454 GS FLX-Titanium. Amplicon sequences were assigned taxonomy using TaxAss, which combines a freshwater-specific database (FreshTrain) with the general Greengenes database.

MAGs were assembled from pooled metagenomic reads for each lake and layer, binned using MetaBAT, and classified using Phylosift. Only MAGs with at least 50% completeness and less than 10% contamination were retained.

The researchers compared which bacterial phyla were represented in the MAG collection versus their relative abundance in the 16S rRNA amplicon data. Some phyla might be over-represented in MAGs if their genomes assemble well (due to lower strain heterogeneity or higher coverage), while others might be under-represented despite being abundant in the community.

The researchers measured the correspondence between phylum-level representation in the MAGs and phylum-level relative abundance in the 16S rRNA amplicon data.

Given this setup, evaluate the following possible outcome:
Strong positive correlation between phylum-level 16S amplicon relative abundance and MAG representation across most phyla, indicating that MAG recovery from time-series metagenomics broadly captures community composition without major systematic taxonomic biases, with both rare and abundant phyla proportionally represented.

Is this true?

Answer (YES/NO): NO